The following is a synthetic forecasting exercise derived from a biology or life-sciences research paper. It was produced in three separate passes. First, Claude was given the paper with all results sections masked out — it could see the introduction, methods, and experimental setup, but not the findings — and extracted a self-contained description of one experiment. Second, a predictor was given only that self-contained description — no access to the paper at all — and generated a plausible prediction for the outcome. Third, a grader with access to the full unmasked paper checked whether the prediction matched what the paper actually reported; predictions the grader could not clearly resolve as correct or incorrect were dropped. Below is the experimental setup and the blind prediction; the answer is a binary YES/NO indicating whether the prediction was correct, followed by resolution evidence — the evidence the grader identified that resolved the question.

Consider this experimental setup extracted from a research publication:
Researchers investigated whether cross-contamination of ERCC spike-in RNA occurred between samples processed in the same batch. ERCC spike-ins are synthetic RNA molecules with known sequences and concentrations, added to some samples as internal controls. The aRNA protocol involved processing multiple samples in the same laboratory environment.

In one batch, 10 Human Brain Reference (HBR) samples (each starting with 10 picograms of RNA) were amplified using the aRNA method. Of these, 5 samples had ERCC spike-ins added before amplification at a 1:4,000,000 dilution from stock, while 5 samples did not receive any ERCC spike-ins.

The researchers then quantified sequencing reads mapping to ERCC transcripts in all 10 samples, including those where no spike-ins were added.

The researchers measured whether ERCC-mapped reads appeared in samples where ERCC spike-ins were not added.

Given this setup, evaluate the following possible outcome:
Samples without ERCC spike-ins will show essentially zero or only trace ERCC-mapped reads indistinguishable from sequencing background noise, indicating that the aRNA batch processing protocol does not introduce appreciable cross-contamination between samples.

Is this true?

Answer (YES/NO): NO